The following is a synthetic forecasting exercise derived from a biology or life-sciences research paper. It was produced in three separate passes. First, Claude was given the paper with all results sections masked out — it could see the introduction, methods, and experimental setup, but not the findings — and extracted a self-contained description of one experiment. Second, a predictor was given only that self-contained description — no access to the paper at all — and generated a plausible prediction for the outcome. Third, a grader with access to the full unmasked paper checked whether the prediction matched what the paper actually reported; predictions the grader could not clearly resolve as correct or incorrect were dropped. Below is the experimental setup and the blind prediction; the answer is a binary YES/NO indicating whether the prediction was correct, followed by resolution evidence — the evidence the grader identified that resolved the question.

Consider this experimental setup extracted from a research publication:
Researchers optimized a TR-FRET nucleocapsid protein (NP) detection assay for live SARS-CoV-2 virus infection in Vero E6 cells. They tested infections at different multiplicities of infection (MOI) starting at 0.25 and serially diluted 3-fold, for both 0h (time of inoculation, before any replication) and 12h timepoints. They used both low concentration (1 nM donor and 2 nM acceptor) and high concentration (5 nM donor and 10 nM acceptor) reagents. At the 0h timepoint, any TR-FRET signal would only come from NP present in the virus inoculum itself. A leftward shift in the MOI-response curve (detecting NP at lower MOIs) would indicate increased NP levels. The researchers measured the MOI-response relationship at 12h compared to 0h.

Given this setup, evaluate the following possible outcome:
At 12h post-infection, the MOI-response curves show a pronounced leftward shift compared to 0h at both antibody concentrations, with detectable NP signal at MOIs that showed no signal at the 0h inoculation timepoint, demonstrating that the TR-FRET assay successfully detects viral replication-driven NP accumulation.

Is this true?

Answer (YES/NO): YES